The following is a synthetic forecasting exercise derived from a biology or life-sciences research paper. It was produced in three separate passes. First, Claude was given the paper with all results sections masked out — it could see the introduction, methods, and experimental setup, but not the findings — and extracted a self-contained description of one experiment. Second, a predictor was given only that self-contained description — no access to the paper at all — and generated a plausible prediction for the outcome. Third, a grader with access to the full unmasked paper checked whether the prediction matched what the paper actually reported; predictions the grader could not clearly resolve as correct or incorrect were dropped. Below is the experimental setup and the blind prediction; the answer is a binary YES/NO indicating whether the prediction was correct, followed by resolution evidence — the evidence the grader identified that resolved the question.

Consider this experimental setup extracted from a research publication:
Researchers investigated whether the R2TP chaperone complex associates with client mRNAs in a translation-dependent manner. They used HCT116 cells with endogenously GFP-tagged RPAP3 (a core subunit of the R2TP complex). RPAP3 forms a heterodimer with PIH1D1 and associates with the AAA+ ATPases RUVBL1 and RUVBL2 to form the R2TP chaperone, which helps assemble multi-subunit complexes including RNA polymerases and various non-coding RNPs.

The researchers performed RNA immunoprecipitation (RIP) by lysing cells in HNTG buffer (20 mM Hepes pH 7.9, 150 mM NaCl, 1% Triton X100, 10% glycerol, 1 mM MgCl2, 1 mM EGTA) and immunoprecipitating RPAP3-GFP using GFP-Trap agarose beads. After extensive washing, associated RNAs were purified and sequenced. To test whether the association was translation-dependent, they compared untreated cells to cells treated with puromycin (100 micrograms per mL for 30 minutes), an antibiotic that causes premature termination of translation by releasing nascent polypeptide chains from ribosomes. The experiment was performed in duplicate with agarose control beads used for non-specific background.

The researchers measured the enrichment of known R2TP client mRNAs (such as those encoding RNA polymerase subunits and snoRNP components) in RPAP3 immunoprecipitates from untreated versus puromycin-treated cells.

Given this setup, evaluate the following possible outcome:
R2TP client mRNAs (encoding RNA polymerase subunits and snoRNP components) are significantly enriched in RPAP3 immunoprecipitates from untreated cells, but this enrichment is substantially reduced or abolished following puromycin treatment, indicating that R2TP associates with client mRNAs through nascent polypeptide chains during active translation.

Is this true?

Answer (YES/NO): YES